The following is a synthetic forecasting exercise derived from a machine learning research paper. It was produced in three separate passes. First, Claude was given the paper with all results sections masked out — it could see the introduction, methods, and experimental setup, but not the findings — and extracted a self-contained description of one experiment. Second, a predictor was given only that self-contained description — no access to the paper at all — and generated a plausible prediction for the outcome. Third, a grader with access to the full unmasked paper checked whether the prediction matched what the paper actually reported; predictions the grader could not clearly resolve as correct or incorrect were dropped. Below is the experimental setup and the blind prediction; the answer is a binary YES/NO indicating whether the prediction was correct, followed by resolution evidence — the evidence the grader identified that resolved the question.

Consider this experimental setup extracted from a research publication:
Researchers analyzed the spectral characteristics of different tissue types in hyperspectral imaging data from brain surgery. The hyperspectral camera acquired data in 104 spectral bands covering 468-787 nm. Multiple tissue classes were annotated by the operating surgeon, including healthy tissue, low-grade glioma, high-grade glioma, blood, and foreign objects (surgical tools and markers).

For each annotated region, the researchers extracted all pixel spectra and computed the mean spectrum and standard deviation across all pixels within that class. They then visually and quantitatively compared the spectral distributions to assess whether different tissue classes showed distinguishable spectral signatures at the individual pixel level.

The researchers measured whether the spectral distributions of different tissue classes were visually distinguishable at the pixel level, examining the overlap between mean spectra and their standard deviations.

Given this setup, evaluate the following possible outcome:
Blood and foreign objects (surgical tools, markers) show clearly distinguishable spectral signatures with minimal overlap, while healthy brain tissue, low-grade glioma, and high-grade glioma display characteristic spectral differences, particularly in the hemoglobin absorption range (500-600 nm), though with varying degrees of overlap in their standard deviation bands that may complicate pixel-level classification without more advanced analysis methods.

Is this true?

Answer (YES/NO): NO